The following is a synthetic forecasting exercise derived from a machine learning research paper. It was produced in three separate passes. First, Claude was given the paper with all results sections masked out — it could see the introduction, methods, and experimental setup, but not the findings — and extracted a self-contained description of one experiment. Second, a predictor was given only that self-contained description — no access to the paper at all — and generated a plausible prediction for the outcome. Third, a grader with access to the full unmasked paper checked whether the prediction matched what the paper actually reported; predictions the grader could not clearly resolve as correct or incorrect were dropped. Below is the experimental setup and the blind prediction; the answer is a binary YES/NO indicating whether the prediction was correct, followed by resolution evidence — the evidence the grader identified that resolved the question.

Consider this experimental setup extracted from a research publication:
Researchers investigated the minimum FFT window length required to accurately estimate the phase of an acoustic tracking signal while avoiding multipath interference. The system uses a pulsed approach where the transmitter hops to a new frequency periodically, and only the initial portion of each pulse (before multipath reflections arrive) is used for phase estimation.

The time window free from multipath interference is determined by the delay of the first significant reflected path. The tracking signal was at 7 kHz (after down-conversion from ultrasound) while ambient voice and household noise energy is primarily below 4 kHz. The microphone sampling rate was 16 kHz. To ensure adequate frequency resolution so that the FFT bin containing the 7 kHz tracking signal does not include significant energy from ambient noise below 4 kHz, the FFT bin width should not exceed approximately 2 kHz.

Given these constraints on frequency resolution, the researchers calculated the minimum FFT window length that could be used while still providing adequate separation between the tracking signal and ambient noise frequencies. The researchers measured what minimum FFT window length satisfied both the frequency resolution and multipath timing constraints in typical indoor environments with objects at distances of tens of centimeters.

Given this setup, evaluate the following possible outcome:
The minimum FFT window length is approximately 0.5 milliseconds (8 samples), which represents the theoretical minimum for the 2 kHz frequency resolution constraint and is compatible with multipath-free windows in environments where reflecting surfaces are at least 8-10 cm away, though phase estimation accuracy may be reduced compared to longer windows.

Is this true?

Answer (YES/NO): NO